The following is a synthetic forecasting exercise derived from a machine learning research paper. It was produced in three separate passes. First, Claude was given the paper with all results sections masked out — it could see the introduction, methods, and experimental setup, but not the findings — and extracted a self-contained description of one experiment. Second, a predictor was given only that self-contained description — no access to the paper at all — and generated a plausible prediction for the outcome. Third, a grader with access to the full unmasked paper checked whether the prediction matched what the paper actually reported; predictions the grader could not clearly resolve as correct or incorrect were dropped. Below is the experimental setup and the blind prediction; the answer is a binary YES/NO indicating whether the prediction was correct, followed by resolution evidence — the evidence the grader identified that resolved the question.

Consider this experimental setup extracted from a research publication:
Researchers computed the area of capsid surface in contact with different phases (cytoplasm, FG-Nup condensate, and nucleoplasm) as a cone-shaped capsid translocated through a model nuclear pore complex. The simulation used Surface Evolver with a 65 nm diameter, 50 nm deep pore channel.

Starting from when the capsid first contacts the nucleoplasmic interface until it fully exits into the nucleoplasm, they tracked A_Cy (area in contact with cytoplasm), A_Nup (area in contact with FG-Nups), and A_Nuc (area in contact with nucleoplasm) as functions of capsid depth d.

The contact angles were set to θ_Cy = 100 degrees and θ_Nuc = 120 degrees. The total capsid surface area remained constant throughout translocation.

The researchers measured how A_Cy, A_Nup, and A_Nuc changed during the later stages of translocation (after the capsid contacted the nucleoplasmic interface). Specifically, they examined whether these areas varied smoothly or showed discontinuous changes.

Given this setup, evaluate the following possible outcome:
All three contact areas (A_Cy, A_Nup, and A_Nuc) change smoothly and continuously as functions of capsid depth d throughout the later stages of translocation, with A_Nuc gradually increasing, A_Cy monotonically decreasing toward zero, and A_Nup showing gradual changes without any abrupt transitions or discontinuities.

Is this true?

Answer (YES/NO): NO